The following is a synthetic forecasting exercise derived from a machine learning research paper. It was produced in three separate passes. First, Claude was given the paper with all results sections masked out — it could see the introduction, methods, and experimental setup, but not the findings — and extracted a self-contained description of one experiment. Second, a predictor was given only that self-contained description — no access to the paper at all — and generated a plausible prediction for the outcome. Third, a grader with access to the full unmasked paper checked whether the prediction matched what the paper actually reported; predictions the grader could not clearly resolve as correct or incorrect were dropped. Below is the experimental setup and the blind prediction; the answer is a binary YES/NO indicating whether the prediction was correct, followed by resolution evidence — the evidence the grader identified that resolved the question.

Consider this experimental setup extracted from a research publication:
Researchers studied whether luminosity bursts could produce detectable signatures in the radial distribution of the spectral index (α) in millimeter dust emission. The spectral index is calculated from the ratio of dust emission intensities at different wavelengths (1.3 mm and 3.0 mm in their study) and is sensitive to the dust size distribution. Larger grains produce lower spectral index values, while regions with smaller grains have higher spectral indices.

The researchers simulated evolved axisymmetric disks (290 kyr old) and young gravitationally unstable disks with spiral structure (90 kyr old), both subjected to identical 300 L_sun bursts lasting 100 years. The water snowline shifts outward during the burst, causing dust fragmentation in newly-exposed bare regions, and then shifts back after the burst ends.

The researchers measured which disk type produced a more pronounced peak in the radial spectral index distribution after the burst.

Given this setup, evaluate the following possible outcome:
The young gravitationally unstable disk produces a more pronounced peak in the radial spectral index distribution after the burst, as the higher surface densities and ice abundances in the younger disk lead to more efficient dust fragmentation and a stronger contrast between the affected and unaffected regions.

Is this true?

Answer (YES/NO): NO